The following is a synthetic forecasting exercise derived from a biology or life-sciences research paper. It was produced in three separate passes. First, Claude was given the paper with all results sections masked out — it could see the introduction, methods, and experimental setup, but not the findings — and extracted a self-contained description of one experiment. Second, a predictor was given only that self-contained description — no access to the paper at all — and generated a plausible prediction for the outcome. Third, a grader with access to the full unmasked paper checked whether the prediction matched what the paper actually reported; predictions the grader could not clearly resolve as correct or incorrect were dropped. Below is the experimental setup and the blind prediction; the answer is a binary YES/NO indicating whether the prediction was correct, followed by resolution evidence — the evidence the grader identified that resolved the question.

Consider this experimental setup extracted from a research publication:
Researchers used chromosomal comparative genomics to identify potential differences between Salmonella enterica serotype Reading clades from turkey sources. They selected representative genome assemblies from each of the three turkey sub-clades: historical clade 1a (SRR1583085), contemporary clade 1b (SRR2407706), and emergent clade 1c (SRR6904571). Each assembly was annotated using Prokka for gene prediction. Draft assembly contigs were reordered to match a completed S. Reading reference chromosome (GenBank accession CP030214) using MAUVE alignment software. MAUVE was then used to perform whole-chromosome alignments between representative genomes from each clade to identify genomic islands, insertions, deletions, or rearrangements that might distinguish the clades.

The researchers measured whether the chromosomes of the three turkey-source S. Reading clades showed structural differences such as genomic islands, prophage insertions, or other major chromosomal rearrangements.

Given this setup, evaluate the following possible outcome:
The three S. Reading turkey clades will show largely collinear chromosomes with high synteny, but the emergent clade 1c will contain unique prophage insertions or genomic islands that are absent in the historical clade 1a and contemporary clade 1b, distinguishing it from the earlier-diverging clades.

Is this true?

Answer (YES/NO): NO